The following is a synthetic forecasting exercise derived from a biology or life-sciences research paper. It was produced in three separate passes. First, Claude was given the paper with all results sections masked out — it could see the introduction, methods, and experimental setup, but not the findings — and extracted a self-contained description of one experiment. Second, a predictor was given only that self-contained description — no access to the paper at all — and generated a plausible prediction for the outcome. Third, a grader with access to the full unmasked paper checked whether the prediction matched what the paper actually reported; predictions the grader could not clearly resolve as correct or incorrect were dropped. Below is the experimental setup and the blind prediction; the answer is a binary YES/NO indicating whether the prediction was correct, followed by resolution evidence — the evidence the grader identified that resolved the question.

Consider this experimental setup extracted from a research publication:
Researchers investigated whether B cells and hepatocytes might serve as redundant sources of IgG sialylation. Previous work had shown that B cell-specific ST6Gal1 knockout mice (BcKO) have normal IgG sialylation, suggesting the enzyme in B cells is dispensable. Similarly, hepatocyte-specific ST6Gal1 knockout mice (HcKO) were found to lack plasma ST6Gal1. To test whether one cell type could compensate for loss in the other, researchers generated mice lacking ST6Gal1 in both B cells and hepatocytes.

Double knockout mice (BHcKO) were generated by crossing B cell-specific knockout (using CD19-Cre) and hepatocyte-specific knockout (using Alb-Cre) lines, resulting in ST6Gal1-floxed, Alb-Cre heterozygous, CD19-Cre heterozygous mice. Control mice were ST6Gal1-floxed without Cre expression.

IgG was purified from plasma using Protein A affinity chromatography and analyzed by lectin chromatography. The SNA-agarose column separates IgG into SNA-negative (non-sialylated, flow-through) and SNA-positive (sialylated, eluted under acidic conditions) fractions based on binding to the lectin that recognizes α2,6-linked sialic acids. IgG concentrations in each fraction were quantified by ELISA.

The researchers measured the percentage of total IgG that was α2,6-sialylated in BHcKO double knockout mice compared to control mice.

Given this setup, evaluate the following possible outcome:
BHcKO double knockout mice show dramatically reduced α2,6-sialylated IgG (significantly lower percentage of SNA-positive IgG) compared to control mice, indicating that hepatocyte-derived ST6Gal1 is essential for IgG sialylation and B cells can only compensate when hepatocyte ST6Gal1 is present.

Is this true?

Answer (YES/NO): NO